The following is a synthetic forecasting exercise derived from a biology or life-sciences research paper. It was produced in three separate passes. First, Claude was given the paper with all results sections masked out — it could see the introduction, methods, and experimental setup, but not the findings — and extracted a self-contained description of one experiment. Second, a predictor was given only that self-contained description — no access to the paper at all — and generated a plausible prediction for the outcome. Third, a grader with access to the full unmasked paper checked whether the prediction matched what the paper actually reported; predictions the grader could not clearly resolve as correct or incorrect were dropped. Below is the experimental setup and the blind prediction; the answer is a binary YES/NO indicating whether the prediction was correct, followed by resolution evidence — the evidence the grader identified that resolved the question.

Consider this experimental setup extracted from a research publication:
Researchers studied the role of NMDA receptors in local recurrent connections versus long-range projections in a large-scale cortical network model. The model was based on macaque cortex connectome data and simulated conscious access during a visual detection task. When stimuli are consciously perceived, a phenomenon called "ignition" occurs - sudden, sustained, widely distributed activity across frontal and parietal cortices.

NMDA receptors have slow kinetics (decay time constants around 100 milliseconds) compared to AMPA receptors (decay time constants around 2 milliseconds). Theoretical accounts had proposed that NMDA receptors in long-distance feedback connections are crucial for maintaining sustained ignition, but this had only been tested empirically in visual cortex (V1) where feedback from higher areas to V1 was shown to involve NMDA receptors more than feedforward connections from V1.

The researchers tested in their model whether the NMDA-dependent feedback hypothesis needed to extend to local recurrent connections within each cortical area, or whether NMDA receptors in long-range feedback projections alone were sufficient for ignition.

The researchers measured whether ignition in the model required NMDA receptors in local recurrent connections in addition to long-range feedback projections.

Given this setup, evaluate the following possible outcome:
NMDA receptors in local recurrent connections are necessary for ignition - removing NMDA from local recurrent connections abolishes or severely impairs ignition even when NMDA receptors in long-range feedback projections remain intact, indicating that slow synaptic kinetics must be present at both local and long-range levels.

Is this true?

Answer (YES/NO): YES